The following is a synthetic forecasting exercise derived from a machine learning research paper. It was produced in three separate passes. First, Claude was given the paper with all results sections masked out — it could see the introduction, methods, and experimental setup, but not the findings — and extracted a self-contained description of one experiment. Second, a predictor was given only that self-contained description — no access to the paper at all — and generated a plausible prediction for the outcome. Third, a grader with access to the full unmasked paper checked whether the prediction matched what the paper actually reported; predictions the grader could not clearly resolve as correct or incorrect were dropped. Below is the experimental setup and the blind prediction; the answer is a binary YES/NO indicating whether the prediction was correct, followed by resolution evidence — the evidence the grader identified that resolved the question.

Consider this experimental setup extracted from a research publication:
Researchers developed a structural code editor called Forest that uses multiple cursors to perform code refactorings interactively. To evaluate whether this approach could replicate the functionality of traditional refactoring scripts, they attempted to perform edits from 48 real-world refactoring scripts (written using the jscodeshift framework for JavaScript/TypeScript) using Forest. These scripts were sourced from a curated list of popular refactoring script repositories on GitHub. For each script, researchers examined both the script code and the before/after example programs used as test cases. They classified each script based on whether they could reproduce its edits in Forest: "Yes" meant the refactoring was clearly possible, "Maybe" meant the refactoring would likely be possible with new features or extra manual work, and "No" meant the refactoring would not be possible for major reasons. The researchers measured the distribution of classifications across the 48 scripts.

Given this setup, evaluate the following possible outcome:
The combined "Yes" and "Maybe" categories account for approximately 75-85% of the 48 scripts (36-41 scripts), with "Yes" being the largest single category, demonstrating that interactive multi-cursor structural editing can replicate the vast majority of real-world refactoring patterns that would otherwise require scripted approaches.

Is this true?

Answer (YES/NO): NO